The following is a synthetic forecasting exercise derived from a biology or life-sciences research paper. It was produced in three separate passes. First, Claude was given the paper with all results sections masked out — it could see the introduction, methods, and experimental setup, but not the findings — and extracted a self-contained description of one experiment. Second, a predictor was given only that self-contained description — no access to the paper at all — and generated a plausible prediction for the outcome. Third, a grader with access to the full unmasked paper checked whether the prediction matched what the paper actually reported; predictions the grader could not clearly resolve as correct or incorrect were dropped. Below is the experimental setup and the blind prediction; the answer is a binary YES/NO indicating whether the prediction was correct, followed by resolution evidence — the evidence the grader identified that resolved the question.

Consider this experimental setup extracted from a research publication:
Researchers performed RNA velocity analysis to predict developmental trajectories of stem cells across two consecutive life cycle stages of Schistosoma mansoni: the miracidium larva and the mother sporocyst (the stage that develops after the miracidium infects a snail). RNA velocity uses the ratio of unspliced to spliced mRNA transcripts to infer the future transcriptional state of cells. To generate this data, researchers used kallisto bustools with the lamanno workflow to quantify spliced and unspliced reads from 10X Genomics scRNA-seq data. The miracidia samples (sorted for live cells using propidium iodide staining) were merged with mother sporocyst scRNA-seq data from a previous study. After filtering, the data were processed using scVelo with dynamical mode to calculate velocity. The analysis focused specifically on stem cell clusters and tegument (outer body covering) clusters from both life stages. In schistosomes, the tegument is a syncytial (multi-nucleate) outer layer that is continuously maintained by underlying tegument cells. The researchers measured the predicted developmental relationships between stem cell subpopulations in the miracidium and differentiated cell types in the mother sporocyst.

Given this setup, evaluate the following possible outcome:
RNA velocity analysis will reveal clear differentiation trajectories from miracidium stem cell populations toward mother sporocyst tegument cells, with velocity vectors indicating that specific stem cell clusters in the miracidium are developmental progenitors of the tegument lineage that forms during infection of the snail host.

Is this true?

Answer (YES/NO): YES